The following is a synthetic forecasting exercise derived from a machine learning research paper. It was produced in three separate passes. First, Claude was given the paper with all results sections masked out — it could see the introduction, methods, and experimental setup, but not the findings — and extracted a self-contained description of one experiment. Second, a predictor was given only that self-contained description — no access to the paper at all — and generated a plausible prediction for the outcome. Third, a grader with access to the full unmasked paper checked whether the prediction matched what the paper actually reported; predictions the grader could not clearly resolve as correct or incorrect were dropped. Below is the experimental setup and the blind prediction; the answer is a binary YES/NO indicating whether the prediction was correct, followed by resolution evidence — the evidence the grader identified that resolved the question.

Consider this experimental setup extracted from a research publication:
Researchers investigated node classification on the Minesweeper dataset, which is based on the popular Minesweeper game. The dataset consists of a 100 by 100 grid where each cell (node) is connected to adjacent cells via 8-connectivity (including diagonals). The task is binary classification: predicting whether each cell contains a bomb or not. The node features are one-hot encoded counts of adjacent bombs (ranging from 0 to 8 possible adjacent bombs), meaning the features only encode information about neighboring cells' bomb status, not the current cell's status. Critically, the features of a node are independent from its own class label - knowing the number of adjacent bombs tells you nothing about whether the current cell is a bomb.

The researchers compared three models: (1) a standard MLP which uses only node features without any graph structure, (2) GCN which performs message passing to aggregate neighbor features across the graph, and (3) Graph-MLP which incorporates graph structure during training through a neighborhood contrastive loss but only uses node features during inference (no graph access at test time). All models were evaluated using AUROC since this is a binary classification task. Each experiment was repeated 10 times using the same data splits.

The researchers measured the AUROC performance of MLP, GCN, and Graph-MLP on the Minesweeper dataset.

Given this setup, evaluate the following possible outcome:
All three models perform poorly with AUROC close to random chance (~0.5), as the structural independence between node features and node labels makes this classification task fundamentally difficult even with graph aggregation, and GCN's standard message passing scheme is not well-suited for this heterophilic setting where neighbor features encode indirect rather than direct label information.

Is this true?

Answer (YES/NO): NO